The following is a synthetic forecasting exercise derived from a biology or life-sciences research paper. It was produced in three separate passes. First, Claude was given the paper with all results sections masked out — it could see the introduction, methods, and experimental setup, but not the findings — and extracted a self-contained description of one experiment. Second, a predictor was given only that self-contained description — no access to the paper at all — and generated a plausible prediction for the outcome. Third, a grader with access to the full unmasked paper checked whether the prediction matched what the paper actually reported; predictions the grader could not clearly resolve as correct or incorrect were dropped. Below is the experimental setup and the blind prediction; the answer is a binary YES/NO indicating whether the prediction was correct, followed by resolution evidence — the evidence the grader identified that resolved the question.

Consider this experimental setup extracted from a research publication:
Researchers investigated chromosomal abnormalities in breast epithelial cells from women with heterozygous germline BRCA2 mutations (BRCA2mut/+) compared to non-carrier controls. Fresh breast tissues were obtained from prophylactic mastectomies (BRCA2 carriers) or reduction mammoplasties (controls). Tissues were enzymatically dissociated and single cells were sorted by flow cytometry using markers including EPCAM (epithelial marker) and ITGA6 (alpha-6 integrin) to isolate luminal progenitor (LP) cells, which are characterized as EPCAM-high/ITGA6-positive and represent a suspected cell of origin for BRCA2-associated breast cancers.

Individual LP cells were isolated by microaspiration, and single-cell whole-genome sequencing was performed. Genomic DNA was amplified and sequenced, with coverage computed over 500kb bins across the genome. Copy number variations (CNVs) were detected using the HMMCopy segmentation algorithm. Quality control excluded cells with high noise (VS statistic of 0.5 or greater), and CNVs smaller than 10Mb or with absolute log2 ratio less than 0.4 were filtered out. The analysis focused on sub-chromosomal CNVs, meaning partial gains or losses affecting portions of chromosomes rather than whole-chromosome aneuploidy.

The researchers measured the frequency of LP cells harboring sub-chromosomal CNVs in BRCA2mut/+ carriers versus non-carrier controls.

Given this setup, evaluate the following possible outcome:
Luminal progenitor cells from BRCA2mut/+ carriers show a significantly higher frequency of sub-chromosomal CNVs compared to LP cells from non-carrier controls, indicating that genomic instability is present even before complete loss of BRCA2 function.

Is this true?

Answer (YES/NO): YES